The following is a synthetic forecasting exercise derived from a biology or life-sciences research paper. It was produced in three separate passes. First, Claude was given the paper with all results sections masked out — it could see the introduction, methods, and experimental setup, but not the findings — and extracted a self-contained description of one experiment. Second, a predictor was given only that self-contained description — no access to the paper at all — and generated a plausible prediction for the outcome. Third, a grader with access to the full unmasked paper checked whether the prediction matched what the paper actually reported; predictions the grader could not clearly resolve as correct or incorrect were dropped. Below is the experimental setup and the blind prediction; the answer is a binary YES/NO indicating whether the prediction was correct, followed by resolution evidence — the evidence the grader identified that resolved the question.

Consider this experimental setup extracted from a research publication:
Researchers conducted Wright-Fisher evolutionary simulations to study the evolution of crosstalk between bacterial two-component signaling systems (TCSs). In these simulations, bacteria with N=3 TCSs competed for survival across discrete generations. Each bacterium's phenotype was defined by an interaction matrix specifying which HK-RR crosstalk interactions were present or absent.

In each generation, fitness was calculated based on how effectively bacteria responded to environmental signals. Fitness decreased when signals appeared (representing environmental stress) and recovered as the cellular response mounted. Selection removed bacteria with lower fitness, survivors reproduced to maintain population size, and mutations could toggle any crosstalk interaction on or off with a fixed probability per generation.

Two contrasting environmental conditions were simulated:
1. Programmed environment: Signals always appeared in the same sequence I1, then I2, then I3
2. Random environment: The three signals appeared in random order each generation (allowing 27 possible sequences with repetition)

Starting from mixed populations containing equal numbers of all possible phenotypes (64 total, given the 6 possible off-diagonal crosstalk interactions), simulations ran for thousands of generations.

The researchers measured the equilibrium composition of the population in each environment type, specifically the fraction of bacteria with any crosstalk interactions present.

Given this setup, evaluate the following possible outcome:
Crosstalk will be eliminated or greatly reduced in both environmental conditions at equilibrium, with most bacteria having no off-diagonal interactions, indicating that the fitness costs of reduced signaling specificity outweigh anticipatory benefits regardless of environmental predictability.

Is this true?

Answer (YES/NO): NO